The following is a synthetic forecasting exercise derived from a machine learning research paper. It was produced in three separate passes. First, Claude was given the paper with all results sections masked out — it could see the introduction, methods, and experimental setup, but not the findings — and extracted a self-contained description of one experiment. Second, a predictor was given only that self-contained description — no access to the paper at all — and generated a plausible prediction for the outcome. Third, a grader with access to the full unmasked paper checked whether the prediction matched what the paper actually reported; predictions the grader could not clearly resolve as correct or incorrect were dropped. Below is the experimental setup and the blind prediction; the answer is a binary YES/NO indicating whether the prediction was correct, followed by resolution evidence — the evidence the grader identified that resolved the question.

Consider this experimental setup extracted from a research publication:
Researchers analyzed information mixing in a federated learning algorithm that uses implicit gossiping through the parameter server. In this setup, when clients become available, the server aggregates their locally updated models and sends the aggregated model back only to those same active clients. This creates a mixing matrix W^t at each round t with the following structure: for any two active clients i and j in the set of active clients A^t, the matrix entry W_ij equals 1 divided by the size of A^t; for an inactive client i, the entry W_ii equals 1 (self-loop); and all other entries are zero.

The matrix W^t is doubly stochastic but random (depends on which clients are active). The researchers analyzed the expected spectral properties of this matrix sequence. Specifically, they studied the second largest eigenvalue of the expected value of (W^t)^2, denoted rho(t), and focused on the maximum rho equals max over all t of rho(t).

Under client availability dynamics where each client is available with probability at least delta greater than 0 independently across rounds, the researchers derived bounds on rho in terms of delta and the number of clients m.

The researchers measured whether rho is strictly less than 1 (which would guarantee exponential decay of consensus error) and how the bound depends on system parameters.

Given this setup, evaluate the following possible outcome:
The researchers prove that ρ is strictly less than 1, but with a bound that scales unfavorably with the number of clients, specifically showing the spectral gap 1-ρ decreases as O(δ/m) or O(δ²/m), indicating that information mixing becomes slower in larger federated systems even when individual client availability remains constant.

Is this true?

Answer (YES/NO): NO